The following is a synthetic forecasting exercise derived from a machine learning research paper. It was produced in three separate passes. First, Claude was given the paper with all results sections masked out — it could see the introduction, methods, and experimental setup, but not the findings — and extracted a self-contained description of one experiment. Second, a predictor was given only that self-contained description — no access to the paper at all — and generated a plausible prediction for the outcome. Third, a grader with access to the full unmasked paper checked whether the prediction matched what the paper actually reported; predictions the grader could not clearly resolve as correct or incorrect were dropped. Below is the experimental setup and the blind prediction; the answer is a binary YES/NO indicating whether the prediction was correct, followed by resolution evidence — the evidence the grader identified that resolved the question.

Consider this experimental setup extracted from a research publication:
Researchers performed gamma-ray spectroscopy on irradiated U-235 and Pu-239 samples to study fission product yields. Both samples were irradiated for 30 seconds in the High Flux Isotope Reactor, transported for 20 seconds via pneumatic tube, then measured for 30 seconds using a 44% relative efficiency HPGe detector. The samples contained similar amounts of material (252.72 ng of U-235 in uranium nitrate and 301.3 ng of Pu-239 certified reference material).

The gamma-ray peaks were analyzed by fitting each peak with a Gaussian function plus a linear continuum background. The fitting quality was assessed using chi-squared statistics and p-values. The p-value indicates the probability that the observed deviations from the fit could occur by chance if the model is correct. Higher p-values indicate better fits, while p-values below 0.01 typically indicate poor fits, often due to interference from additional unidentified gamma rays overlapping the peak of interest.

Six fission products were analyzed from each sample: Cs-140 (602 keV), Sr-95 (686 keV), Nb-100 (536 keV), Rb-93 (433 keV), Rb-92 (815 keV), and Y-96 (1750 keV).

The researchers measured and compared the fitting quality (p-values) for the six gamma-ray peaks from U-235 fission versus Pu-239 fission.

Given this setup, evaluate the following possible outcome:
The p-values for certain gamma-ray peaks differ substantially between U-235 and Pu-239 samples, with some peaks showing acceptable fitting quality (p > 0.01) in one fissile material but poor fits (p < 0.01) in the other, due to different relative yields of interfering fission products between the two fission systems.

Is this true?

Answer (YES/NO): YES